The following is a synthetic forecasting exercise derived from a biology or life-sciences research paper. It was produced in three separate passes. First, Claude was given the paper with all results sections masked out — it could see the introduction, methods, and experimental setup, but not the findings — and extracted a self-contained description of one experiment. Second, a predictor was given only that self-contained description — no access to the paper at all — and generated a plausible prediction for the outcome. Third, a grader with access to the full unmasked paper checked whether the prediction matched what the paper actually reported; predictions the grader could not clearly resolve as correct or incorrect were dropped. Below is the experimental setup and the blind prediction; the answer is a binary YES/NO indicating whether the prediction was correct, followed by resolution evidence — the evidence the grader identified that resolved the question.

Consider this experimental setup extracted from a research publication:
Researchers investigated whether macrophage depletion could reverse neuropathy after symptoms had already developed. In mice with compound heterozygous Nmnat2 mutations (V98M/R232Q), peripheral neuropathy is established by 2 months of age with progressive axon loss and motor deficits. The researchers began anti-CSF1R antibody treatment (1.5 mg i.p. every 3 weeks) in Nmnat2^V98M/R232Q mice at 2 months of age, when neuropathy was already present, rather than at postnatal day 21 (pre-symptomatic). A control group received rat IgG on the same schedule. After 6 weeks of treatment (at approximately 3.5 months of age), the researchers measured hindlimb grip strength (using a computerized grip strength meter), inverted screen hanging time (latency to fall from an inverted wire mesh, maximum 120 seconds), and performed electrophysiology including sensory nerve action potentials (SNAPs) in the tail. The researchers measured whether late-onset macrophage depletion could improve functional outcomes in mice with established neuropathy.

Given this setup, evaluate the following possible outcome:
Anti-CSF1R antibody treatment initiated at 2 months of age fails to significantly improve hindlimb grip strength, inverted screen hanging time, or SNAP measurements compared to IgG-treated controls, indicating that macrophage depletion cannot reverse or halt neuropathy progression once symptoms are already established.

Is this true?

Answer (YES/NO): NO